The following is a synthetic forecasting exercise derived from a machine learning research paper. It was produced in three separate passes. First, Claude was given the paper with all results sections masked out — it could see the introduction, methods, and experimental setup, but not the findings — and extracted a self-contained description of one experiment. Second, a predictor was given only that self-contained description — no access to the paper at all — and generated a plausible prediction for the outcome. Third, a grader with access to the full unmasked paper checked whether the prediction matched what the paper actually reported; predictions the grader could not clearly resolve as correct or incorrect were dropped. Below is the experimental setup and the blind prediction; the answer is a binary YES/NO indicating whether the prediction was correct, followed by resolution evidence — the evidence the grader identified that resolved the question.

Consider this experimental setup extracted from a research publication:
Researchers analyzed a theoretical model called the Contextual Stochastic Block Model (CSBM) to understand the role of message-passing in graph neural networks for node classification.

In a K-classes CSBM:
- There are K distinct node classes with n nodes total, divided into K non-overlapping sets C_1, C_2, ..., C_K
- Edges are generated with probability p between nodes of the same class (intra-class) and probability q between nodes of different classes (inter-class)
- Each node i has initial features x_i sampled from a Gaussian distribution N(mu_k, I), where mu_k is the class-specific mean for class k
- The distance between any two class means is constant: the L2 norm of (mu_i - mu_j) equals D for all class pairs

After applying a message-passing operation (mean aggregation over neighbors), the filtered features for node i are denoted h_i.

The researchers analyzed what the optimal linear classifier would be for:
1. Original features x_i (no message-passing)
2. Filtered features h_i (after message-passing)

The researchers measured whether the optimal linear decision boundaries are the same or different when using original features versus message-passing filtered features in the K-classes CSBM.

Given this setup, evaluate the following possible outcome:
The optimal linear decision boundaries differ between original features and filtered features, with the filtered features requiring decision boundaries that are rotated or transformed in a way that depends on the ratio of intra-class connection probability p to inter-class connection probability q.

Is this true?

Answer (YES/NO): NO